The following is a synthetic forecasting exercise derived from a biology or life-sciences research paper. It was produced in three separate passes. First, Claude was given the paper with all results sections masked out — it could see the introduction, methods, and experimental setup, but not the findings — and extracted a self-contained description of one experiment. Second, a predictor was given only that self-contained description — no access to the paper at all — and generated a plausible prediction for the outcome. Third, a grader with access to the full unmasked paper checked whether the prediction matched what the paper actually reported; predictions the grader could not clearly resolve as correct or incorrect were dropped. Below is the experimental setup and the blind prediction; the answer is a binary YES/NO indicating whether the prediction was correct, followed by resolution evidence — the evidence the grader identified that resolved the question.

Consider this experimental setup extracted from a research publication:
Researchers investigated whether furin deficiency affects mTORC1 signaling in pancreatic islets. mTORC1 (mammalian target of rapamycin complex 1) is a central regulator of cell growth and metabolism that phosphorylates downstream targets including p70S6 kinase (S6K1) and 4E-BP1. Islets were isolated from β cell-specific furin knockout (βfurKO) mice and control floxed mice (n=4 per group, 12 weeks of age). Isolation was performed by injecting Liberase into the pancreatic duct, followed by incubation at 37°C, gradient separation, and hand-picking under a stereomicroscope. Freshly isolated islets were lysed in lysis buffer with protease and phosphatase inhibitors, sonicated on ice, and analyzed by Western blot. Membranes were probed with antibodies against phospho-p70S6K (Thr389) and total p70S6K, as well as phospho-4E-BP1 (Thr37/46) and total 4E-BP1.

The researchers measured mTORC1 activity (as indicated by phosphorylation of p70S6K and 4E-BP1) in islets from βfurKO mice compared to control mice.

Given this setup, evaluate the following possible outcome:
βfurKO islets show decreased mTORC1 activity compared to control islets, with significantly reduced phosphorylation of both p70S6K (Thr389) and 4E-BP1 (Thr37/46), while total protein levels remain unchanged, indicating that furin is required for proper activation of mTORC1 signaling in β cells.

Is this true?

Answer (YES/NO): NO